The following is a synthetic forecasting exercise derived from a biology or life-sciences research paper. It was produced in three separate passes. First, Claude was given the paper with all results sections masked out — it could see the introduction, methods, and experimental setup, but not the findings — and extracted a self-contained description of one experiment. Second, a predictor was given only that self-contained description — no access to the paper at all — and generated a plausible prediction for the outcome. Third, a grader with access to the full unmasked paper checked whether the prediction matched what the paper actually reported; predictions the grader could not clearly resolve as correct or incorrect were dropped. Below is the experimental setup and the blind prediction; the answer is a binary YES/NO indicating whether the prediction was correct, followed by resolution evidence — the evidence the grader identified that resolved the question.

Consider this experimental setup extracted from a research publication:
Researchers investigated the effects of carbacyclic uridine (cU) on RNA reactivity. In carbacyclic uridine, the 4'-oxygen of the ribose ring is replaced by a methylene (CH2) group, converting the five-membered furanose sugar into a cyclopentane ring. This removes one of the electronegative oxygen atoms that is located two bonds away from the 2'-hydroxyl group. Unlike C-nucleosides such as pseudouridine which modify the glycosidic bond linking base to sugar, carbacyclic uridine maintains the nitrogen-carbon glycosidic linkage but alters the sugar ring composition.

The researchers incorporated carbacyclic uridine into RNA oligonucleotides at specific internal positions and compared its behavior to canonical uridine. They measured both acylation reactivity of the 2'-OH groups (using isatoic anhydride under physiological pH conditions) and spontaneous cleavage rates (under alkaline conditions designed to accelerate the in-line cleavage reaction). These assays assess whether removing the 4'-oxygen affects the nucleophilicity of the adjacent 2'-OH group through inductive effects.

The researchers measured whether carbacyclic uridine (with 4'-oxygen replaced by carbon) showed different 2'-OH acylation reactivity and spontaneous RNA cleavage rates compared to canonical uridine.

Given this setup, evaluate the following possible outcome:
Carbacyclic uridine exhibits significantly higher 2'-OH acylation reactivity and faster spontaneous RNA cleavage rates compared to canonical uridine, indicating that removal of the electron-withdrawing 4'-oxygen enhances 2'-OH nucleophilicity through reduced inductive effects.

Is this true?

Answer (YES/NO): NO